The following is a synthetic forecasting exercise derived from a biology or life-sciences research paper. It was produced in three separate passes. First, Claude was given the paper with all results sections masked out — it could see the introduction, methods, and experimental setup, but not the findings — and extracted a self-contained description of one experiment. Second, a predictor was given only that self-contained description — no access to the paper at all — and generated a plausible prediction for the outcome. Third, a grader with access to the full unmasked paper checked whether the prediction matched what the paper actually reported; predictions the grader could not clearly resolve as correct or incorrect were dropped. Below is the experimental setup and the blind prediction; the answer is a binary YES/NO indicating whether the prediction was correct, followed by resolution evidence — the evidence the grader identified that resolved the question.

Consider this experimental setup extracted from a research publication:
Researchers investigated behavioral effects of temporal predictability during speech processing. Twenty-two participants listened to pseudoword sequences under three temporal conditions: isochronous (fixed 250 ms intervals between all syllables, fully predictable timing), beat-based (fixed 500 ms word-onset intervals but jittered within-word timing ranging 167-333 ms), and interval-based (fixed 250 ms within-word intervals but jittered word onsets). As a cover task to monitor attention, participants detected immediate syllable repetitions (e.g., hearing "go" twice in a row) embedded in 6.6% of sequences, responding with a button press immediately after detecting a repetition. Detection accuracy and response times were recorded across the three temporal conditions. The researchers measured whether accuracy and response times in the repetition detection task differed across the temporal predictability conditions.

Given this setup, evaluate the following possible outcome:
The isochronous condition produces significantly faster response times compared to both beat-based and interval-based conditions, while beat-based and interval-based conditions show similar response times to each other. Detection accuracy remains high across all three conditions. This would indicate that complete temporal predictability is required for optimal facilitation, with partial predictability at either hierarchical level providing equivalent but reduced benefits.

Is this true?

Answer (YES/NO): YES